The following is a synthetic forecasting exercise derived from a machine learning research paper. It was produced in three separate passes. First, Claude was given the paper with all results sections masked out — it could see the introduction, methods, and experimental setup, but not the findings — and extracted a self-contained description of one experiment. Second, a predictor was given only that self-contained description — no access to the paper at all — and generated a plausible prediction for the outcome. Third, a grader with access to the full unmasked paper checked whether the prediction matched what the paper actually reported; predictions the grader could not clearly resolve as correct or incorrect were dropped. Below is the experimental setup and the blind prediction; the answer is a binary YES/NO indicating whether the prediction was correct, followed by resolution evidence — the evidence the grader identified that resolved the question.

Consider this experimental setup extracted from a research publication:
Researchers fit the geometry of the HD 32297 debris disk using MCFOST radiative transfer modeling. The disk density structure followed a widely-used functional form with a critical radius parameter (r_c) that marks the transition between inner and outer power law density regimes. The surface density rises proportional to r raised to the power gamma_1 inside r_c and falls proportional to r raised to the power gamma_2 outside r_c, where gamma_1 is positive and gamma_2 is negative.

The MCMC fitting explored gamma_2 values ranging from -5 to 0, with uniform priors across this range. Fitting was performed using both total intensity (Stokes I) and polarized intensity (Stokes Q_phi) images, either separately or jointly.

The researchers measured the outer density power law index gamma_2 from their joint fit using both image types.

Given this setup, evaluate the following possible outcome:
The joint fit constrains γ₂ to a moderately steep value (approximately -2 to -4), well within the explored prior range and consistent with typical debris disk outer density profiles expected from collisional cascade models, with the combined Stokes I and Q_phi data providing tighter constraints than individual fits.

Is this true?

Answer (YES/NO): NO